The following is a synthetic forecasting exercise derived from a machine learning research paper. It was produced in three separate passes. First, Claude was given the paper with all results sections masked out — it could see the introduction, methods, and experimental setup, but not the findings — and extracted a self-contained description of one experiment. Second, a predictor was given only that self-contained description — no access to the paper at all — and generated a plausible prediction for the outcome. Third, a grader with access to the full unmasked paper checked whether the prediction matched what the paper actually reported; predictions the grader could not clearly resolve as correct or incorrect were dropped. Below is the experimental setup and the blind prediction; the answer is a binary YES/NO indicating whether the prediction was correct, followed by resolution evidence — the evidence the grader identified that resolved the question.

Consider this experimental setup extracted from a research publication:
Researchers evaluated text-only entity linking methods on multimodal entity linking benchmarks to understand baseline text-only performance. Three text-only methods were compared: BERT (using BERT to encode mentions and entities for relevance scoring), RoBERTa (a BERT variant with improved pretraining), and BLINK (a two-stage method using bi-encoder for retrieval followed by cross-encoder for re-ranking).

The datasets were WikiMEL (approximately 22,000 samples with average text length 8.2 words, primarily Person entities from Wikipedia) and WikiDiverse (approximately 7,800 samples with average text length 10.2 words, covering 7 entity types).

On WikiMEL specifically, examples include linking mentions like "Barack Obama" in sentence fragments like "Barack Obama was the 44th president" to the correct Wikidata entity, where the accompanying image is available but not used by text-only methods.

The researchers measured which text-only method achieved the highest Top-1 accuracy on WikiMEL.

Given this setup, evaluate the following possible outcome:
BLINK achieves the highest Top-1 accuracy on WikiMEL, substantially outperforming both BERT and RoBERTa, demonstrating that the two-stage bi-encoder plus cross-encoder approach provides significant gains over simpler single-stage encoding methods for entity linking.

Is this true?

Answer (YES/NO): NO